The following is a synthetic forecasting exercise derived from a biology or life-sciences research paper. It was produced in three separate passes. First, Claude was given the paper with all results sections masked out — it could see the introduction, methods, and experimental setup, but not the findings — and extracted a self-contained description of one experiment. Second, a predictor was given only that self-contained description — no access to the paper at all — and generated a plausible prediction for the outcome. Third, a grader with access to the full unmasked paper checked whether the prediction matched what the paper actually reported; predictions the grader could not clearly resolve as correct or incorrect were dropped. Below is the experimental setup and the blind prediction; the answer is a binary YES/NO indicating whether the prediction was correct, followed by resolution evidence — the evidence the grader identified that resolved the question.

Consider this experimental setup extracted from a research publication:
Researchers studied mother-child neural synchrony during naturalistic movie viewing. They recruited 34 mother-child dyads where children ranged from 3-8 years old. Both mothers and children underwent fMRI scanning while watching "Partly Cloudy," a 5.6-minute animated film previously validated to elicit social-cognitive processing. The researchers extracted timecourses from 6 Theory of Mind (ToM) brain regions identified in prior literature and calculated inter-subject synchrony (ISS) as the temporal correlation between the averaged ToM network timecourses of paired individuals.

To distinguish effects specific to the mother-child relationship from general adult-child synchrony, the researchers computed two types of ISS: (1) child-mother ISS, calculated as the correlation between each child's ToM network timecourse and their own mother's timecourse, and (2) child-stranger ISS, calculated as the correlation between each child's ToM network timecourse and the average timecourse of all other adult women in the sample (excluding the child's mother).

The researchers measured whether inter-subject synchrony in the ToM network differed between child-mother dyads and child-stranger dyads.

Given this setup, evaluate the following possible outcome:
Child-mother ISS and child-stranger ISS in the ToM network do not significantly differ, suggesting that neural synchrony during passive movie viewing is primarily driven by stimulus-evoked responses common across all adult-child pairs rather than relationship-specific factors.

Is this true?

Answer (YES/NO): NO